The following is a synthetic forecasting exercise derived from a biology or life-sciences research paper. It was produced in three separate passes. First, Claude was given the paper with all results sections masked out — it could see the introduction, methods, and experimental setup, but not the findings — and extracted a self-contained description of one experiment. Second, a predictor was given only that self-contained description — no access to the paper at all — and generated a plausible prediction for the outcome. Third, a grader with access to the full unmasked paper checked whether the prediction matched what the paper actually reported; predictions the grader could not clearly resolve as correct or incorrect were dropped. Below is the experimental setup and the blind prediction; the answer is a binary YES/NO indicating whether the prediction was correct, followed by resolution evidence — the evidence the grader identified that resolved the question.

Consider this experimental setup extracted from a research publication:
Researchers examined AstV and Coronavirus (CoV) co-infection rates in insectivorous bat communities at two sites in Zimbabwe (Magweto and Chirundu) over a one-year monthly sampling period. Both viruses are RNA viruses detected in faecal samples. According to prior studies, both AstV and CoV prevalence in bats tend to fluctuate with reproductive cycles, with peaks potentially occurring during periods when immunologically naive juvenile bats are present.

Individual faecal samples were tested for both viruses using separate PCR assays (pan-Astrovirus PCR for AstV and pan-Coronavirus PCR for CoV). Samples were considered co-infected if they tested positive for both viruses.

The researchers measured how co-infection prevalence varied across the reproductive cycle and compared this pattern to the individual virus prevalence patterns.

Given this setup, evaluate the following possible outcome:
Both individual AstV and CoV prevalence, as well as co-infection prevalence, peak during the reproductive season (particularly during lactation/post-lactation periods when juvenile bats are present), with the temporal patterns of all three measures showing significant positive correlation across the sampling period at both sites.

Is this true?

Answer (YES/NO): NO